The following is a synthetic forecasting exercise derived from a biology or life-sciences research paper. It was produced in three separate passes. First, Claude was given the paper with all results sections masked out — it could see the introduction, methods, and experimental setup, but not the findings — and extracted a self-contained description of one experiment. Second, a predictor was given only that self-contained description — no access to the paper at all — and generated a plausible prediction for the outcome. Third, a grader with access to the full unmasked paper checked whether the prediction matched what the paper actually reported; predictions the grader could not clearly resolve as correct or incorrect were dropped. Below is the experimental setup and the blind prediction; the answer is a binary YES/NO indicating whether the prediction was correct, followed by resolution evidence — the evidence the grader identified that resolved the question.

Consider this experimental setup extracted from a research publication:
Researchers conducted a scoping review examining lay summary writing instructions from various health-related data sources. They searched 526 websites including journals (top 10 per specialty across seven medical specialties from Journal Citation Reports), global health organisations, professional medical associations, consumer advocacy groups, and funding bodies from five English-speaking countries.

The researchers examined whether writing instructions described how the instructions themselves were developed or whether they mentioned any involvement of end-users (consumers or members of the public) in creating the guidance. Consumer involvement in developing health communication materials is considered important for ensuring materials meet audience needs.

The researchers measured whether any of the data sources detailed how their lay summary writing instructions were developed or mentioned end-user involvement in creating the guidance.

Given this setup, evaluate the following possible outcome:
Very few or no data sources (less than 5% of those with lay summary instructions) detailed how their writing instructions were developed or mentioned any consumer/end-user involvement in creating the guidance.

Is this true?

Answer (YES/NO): YES